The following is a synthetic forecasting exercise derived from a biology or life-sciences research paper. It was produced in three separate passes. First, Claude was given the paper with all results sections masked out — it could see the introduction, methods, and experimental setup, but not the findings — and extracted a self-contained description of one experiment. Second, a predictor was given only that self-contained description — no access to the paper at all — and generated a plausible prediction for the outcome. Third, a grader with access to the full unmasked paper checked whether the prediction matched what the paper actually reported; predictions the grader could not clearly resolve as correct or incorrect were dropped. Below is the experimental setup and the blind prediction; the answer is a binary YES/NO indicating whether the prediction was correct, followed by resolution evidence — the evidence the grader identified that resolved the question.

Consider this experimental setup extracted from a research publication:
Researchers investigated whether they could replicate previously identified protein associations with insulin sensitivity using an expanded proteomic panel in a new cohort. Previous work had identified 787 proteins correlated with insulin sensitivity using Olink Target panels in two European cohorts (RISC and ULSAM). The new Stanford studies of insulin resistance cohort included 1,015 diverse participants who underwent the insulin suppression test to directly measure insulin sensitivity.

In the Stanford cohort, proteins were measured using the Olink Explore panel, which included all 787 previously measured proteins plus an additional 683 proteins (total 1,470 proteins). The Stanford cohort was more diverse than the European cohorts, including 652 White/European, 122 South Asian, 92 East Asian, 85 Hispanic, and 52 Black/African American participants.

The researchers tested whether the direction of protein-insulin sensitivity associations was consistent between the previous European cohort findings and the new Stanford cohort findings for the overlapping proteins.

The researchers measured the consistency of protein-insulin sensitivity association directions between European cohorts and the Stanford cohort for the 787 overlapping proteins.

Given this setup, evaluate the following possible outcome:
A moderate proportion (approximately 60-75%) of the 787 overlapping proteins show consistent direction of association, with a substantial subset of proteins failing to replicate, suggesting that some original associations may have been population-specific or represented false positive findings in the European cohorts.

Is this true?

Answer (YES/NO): NO